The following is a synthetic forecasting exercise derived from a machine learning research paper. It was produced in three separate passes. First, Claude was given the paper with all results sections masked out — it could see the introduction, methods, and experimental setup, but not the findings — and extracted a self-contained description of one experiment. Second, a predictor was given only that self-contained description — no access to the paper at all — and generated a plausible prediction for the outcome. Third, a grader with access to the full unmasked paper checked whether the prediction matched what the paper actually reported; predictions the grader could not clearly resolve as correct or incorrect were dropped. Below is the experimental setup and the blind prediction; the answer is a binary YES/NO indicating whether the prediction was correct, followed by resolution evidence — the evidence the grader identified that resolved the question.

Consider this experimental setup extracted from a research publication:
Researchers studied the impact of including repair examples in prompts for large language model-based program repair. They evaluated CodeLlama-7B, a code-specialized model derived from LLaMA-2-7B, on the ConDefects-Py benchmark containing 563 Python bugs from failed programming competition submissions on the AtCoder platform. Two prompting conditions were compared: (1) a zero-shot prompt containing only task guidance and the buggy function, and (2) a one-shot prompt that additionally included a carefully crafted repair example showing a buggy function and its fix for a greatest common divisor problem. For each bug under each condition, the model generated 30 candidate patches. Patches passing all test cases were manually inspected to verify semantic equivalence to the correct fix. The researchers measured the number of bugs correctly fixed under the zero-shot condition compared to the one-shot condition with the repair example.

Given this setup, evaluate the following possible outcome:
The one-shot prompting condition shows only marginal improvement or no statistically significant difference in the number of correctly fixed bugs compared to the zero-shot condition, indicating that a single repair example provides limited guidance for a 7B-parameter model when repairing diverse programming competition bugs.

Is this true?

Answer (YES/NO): NO